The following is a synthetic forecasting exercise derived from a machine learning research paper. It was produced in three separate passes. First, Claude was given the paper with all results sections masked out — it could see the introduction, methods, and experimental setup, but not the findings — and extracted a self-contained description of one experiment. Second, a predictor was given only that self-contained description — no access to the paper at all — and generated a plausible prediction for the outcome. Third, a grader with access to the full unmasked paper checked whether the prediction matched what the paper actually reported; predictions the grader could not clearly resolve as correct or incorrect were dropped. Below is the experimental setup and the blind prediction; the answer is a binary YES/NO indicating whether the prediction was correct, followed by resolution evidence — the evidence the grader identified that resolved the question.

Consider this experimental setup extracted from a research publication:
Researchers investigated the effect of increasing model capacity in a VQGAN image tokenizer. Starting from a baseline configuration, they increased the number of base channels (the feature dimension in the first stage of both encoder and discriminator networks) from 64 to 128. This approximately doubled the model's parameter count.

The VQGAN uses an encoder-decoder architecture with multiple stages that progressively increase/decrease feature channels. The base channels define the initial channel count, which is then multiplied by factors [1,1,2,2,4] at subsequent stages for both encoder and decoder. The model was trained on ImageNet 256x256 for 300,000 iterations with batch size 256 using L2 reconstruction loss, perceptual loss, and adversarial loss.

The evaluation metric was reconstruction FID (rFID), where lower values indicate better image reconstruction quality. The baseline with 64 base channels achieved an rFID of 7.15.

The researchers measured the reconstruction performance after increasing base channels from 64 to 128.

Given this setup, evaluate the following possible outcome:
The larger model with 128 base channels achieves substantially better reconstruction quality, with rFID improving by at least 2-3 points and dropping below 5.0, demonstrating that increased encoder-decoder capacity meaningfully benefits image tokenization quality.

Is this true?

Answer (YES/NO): YES